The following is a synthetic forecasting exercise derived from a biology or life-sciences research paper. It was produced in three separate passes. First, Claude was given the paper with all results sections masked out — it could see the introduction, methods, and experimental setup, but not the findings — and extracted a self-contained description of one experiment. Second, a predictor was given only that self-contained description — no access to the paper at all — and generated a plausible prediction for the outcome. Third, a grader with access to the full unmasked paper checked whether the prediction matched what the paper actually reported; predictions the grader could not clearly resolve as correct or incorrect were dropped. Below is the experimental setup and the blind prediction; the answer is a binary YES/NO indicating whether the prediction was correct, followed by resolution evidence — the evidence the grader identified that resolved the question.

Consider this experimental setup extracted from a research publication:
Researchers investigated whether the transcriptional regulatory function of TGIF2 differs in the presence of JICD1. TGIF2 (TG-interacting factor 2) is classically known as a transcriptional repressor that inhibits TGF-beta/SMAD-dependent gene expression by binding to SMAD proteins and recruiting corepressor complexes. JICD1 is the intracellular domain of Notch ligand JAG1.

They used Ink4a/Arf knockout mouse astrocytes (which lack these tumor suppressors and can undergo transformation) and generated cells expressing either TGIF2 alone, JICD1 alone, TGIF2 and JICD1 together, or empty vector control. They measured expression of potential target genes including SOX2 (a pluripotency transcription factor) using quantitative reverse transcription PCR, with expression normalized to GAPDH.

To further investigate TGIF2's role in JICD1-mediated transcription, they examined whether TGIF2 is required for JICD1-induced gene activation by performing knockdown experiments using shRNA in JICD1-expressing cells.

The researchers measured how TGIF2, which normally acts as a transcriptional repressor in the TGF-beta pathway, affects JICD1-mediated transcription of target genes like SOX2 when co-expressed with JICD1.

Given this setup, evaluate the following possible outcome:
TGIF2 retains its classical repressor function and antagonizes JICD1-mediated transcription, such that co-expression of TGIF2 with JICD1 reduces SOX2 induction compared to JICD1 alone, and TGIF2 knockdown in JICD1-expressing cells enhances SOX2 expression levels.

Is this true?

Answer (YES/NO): YES